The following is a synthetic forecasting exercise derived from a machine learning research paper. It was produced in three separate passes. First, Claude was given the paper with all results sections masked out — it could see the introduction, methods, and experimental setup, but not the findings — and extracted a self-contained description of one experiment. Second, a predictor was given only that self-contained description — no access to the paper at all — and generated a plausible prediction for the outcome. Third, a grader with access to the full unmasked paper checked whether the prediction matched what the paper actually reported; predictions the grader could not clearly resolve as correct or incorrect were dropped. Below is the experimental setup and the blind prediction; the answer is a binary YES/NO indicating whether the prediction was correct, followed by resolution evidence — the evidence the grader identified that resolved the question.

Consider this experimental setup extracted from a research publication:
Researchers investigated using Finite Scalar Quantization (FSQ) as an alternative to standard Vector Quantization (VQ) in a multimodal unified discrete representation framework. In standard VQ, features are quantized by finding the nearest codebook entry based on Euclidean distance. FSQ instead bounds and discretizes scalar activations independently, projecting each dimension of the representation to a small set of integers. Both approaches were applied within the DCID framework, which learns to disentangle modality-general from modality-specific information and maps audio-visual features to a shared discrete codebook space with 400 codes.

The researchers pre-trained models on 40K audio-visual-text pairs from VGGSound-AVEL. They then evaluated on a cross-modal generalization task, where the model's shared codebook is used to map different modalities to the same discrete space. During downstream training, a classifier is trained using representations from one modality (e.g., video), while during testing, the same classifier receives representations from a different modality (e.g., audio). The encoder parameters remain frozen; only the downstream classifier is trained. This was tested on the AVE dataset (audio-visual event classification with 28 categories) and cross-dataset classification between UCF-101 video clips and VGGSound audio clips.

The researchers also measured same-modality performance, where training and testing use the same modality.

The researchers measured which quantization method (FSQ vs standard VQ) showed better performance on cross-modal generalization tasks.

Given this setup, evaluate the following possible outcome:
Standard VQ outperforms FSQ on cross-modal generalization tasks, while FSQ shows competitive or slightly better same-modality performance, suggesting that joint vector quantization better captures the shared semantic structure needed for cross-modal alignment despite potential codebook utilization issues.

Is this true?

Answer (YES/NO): YES